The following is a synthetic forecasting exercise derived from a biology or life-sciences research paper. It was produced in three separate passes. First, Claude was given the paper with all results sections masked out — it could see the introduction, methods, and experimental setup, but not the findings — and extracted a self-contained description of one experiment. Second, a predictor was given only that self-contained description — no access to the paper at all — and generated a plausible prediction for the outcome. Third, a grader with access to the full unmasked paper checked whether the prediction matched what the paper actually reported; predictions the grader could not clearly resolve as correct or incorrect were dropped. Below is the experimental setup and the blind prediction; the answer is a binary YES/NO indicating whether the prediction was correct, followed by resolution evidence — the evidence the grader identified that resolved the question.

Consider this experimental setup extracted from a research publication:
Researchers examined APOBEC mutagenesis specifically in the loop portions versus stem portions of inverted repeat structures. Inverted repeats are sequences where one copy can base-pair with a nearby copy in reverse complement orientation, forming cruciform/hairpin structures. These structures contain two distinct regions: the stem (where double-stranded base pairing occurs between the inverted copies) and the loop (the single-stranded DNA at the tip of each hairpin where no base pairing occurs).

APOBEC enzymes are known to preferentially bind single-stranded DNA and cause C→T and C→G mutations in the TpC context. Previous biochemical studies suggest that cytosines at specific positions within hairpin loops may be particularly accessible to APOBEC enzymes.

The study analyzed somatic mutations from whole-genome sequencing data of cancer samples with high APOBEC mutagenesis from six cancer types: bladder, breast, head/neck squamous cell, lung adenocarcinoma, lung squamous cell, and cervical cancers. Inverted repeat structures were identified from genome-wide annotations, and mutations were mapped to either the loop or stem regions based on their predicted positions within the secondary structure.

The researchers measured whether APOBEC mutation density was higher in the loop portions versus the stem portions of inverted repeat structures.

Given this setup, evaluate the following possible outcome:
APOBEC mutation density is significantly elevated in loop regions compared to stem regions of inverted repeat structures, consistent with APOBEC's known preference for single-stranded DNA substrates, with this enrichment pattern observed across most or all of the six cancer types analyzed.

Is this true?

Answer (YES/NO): NO